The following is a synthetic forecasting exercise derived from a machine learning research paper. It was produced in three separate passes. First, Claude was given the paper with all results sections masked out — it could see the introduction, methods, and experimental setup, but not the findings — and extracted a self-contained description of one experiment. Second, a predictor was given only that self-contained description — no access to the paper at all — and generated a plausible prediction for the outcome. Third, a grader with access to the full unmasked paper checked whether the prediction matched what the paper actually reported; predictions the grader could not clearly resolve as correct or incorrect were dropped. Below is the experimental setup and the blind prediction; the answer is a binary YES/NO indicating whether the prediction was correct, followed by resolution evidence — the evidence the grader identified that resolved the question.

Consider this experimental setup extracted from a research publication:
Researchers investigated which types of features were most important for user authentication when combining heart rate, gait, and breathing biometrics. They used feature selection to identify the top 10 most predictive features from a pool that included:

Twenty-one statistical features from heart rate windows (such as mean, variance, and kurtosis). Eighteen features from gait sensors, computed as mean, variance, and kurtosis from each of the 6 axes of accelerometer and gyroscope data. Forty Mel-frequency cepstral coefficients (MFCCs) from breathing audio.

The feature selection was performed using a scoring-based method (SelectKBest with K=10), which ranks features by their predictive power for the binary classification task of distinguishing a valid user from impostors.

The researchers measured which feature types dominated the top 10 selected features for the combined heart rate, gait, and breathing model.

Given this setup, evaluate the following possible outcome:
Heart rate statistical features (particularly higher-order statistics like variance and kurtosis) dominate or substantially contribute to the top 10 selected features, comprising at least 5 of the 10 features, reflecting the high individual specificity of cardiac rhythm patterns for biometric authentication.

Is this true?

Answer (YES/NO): NO